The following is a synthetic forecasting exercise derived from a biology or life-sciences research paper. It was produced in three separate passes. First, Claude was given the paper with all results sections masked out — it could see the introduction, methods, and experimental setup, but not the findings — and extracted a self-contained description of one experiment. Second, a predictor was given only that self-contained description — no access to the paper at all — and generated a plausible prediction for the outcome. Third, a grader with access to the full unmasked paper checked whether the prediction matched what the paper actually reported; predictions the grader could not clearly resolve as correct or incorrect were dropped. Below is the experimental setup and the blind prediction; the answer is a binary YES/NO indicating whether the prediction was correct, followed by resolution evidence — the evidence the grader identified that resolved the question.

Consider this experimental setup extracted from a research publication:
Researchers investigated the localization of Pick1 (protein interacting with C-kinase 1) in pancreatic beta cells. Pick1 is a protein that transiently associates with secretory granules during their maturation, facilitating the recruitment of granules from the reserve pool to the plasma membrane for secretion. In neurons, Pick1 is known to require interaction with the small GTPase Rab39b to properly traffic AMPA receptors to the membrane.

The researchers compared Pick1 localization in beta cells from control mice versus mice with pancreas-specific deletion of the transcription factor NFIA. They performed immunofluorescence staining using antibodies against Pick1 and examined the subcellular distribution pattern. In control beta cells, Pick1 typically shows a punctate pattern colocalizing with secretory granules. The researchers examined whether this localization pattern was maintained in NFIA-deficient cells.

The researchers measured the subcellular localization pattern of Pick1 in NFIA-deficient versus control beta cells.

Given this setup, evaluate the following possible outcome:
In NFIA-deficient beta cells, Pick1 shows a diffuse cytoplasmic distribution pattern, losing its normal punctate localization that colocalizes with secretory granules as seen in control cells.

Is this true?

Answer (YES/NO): NO